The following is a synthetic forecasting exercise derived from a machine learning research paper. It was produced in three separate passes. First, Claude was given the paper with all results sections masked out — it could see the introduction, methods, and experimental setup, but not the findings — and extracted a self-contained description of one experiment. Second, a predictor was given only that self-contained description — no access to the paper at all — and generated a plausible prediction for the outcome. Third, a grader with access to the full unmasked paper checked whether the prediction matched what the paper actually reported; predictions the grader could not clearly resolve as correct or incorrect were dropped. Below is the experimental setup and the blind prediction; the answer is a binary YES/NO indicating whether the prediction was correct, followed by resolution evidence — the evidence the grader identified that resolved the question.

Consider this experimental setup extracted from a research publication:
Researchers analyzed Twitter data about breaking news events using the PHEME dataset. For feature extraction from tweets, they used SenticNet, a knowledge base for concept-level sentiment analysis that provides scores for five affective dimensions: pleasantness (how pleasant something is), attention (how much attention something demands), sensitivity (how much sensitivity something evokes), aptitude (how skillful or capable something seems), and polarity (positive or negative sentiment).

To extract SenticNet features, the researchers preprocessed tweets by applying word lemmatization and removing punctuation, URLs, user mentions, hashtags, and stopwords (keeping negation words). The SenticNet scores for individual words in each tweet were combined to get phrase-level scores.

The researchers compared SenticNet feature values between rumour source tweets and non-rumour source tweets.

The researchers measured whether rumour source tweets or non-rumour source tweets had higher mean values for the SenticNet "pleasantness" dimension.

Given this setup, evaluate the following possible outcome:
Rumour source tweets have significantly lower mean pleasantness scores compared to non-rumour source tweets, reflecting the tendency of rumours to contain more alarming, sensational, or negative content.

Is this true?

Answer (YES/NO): NO